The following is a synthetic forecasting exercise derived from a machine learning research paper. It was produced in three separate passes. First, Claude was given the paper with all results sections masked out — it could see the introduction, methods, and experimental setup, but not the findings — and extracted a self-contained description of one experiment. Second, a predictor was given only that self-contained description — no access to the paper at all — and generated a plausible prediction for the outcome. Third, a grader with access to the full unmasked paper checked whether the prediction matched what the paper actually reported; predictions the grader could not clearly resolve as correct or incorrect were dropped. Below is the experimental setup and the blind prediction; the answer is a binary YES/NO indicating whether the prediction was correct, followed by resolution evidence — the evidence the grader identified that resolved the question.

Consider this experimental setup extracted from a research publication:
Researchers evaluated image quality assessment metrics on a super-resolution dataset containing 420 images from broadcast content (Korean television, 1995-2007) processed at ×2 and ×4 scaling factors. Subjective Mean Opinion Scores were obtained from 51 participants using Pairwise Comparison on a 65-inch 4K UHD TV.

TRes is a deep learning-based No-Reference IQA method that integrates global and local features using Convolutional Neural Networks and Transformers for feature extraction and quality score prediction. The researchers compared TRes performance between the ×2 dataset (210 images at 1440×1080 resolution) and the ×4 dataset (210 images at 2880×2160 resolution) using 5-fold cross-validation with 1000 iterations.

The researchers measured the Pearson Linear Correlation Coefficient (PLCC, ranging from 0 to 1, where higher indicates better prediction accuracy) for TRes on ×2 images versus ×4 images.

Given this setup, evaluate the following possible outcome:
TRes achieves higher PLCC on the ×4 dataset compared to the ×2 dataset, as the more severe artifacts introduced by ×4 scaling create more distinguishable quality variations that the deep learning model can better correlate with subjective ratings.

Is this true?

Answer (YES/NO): NO